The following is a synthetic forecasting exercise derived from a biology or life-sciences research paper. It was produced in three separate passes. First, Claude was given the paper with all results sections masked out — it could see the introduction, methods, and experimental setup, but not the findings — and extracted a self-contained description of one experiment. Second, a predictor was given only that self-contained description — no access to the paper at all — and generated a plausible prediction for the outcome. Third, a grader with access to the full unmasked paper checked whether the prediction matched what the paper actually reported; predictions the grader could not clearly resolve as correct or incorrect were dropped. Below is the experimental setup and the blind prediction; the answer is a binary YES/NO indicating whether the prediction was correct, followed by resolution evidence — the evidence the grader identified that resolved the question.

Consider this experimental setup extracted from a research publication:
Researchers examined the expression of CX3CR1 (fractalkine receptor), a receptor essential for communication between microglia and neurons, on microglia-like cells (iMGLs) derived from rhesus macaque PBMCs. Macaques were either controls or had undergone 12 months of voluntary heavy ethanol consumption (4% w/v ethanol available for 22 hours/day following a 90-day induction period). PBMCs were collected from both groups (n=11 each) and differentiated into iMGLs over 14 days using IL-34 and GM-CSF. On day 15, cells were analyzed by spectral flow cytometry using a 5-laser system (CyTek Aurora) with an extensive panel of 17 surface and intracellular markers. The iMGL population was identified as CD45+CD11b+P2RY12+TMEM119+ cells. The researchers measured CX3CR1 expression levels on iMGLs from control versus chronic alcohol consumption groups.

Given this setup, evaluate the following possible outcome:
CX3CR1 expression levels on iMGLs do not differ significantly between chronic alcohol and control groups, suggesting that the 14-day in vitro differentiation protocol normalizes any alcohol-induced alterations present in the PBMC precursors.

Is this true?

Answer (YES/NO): NO